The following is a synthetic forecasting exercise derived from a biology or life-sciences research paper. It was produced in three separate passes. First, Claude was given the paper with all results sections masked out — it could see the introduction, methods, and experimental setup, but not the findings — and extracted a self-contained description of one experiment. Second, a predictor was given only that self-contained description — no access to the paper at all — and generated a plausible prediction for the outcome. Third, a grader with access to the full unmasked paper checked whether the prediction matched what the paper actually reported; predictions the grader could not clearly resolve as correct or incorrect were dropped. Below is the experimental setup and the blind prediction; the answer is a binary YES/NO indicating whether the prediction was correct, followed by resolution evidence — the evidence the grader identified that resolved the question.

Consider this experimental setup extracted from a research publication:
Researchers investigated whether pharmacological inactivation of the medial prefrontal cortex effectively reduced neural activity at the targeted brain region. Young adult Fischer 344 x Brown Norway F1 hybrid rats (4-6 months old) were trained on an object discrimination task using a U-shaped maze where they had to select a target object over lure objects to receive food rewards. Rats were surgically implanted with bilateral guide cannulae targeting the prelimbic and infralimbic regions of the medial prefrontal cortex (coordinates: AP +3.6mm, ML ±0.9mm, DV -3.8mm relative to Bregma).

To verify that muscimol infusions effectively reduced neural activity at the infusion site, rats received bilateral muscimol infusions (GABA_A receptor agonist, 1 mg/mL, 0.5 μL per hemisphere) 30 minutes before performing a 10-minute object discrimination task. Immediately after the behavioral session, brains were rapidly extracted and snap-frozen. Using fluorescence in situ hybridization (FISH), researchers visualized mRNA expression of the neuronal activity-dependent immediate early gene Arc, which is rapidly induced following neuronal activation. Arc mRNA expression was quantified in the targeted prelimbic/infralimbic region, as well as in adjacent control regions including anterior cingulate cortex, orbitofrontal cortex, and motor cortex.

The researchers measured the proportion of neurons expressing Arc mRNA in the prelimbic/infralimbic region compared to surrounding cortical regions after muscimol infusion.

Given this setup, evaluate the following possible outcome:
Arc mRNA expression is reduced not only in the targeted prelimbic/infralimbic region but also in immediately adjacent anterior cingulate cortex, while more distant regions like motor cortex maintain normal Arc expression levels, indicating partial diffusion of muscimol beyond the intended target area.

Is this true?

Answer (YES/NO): NO